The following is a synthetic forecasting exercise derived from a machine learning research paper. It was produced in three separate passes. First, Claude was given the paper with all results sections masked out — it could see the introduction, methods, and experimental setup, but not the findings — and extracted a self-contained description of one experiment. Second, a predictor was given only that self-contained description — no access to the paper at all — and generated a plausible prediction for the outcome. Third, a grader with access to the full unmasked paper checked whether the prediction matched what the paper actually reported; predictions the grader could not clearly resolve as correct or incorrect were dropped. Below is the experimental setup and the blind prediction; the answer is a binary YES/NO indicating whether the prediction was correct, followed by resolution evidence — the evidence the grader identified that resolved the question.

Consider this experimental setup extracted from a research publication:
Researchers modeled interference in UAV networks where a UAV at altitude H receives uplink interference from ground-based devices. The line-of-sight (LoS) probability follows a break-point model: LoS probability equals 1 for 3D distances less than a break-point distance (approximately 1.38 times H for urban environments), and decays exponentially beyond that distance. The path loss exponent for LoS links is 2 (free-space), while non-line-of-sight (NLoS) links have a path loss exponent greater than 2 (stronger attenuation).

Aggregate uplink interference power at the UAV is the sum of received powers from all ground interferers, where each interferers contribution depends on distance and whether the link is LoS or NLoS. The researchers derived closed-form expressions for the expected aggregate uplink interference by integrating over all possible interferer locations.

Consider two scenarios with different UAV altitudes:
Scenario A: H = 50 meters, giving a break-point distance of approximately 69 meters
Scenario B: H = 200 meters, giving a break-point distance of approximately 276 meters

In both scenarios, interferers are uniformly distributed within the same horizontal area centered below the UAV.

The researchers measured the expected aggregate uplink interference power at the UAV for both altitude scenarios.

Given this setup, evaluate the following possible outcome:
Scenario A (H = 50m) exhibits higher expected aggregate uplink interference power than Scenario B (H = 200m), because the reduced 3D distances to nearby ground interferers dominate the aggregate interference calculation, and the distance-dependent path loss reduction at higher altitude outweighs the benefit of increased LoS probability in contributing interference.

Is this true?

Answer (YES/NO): NO